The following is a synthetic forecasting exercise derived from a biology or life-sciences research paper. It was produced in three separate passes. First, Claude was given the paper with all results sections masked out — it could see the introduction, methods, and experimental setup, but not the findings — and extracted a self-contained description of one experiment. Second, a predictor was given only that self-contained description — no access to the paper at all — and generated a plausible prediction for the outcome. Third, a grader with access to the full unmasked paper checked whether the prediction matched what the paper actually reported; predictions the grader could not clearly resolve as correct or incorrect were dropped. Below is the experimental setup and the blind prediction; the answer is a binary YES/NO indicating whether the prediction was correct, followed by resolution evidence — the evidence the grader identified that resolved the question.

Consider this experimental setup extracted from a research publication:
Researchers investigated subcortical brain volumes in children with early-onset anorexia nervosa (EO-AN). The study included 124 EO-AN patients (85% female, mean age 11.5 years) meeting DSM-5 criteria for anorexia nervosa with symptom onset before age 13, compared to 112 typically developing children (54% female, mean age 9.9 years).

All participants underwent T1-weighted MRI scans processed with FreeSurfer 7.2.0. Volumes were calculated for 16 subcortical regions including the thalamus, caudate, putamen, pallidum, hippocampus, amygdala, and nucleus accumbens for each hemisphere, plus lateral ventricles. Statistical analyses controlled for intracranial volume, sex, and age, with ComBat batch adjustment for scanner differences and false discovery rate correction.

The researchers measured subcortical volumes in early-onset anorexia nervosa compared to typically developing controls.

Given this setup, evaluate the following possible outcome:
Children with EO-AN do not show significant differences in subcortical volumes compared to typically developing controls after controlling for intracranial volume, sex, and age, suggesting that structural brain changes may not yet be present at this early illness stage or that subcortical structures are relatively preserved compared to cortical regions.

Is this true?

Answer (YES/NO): NO